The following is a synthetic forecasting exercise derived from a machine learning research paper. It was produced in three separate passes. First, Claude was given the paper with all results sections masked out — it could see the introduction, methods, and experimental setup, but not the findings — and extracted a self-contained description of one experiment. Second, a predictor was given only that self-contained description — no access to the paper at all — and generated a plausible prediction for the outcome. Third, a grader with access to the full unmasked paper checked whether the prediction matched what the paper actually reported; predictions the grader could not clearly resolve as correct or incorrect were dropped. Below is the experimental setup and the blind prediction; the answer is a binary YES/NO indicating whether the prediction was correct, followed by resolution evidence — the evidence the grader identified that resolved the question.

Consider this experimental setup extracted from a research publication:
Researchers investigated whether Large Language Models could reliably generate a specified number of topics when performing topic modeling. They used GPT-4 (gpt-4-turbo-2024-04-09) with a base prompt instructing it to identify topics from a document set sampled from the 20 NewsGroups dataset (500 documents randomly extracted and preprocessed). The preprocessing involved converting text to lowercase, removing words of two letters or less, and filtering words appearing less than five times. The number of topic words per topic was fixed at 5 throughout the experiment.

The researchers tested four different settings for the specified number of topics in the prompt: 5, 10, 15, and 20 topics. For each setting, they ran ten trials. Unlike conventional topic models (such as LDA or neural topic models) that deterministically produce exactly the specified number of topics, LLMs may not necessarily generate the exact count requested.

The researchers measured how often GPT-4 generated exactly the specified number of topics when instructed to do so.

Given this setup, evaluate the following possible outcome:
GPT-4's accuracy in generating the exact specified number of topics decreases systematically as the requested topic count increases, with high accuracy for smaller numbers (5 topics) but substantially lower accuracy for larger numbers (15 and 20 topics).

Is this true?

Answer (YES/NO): NO